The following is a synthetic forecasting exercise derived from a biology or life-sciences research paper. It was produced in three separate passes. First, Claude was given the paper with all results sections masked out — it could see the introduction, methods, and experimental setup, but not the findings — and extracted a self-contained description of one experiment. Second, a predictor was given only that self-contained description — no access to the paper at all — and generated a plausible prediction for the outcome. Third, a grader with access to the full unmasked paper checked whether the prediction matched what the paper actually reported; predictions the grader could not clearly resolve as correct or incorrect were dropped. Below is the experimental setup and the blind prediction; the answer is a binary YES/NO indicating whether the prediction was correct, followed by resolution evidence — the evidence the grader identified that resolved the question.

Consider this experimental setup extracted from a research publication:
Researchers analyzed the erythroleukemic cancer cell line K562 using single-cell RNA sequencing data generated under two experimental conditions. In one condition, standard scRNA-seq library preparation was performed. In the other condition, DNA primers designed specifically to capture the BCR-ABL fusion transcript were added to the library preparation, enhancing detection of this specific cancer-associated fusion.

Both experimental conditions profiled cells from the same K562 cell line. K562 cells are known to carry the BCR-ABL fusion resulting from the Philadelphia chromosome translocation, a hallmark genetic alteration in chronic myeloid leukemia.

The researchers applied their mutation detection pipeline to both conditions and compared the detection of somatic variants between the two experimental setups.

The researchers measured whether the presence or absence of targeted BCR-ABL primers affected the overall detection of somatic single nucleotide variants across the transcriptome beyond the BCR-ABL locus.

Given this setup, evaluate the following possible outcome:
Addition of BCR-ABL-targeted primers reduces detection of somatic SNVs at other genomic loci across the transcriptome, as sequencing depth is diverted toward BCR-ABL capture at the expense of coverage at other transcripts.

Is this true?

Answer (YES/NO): NO